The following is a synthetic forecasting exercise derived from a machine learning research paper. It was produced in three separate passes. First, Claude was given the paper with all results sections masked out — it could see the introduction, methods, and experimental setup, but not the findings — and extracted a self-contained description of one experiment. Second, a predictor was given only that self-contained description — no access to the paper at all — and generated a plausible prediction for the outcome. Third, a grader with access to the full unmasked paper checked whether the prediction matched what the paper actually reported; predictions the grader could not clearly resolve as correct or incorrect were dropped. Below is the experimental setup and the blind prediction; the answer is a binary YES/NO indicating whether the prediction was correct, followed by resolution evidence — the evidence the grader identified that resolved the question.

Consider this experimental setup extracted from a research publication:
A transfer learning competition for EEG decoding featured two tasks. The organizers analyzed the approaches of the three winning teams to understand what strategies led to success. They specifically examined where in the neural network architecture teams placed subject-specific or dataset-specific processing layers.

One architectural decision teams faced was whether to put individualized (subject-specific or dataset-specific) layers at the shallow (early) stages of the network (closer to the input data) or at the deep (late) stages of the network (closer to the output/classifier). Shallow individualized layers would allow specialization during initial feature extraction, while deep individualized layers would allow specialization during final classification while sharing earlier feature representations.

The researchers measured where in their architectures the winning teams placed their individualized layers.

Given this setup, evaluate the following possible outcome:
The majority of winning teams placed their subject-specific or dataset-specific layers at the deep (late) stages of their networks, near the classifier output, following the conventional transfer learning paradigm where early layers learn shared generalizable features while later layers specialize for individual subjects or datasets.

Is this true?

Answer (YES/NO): YES